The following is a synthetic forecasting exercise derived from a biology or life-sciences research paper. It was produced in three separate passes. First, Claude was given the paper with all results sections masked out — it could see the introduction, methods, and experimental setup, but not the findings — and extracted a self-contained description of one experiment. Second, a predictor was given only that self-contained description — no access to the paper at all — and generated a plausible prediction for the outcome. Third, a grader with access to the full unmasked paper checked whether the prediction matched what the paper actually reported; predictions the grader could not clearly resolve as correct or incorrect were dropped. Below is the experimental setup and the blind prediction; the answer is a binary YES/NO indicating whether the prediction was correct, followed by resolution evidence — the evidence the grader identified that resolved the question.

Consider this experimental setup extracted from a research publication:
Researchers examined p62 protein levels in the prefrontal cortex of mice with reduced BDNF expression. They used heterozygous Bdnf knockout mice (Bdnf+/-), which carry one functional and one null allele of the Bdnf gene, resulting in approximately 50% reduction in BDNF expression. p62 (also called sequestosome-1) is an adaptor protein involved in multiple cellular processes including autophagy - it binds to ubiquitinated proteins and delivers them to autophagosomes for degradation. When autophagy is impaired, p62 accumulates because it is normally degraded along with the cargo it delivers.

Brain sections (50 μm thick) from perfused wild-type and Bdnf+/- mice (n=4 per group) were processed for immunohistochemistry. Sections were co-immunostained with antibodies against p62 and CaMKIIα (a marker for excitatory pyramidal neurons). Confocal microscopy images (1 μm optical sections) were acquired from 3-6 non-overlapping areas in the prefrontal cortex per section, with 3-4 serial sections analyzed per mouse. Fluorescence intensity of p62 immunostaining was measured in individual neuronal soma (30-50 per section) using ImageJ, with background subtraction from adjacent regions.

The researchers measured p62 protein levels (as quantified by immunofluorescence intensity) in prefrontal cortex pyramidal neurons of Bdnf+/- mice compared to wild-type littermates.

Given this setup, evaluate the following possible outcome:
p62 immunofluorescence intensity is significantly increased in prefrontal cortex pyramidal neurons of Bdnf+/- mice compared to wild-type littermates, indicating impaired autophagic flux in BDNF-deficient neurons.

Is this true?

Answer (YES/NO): YES